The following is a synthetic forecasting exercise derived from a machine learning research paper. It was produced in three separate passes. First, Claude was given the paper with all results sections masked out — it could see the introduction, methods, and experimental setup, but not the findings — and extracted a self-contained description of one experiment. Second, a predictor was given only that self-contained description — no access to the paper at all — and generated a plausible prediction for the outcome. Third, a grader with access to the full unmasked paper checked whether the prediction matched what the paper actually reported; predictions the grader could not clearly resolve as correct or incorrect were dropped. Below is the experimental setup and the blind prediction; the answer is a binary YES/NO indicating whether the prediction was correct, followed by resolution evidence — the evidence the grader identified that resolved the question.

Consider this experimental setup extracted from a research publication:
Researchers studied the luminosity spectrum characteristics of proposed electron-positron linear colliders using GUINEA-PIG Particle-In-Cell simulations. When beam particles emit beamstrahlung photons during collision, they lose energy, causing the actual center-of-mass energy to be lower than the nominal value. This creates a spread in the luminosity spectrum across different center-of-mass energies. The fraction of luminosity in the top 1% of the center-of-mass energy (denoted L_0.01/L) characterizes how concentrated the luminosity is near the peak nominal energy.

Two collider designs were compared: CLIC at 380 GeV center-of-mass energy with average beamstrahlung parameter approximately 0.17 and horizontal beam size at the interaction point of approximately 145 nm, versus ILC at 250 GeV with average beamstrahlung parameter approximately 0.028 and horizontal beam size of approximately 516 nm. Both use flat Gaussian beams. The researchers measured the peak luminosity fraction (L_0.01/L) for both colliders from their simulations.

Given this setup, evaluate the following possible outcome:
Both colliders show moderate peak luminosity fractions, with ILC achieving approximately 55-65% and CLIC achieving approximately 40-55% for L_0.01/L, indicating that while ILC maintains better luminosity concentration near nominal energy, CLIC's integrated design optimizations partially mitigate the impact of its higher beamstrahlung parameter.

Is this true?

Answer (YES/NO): NO